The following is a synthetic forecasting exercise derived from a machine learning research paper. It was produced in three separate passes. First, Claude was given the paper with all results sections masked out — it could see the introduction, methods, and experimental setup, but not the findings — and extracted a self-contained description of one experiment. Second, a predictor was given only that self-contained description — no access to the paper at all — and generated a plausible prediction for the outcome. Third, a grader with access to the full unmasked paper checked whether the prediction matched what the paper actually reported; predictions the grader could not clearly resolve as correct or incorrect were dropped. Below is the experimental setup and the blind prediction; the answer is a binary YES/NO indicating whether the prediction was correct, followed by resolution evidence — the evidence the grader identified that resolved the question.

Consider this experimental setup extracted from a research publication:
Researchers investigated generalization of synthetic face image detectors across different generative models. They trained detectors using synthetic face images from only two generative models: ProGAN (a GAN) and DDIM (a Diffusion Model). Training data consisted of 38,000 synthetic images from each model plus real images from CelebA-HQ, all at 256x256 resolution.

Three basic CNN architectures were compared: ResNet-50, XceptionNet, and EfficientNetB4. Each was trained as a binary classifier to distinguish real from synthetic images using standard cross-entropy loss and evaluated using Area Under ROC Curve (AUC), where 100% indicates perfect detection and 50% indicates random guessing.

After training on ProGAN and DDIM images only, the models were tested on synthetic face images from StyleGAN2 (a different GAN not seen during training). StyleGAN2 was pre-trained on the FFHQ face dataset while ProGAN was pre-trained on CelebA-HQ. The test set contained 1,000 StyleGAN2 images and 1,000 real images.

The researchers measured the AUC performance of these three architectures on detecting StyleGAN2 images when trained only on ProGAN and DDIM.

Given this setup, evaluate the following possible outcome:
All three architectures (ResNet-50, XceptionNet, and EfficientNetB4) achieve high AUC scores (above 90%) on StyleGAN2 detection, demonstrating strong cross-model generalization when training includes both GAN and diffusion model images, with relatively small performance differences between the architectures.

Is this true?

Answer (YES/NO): NO